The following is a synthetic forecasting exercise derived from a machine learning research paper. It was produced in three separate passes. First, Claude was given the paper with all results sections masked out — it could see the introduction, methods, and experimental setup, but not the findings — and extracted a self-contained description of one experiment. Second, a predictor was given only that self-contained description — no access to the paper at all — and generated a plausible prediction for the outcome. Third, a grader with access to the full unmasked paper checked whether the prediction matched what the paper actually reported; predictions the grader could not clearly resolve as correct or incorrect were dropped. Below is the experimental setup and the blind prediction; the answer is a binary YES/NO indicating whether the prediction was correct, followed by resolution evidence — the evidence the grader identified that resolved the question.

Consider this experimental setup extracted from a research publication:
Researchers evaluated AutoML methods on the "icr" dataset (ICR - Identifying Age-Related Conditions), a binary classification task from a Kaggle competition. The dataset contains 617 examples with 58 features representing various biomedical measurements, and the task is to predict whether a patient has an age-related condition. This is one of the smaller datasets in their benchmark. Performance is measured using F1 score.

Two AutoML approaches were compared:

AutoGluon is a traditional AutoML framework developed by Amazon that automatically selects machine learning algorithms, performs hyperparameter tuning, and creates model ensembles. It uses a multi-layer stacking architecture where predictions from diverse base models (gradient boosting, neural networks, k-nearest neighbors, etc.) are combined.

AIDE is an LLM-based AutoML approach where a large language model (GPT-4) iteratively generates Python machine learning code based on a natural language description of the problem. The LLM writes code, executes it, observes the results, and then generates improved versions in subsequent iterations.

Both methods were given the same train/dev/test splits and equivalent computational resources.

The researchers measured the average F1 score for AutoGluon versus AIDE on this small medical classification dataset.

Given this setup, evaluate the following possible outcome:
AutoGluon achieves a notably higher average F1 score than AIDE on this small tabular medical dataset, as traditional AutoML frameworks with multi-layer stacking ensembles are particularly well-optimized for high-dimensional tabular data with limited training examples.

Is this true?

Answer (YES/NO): YES